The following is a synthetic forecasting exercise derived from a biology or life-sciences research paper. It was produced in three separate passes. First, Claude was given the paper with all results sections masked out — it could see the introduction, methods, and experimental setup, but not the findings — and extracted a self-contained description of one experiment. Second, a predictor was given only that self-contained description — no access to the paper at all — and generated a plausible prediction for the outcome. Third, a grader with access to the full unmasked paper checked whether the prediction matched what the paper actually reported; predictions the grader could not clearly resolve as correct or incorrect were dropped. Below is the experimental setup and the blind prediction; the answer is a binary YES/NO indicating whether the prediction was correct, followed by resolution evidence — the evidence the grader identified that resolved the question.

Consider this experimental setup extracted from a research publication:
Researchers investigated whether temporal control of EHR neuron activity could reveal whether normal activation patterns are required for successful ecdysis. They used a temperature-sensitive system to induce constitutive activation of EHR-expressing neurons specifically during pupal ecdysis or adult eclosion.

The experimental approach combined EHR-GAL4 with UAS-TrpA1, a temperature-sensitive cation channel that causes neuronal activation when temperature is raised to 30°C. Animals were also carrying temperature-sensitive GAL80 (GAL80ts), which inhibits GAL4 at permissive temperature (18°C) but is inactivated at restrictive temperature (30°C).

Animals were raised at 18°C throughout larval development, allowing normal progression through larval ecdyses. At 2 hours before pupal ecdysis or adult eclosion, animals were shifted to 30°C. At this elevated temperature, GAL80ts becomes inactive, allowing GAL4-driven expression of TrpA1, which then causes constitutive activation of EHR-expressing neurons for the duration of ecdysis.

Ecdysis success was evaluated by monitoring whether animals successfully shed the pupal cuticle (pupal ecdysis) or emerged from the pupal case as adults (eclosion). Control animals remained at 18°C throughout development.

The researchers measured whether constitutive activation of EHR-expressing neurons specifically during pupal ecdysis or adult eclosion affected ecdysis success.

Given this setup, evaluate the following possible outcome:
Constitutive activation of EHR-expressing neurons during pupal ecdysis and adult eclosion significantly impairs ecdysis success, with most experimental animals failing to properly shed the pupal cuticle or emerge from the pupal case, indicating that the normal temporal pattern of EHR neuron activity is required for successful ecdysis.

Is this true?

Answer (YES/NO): YES